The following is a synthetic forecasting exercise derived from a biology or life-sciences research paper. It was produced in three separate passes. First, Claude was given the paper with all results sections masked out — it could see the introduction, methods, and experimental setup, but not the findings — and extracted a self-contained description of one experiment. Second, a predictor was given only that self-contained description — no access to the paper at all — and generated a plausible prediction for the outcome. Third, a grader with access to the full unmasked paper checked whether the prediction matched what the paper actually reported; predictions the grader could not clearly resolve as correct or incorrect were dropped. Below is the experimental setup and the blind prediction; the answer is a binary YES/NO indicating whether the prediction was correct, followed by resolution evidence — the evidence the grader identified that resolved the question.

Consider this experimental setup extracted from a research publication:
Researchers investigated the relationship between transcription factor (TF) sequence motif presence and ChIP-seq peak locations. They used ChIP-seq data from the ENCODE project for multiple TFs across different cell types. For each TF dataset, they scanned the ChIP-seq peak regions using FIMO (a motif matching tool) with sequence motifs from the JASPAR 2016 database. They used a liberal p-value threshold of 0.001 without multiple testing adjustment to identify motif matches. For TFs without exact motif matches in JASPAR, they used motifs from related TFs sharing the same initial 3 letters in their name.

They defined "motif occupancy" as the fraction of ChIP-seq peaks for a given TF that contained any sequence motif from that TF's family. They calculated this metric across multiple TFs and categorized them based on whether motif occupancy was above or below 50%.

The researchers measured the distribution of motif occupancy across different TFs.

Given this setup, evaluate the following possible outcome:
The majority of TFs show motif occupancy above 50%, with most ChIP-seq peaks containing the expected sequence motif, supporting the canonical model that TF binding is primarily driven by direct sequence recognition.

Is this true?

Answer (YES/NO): NO